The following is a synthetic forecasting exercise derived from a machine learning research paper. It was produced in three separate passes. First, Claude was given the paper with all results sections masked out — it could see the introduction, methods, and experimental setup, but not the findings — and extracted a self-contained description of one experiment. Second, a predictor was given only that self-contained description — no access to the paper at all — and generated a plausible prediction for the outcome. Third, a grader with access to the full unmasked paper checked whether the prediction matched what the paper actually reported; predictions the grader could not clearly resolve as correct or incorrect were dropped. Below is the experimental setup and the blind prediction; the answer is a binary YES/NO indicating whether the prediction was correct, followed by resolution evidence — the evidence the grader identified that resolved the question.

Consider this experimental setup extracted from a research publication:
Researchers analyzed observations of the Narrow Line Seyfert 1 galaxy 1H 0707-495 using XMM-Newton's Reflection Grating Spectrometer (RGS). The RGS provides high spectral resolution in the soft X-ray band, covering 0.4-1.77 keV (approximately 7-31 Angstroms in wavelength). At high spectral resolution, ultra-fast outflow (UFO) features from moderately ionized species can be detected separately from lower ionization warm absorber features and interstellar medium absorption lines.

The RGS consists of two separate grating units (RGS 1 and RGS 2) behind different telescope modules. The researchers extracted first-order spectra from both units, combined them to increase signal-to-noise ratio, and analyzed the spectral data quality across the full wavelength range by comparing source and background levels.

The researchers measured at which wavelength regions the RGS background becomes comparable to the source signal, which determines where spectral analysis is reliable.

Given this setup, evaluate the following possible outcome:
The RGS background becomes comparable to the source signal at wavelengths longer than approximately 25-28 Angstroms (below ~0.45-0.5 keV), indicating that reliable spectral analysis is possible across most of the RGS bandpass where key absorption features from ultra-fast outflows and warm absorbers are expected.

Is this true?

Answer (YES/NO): NO